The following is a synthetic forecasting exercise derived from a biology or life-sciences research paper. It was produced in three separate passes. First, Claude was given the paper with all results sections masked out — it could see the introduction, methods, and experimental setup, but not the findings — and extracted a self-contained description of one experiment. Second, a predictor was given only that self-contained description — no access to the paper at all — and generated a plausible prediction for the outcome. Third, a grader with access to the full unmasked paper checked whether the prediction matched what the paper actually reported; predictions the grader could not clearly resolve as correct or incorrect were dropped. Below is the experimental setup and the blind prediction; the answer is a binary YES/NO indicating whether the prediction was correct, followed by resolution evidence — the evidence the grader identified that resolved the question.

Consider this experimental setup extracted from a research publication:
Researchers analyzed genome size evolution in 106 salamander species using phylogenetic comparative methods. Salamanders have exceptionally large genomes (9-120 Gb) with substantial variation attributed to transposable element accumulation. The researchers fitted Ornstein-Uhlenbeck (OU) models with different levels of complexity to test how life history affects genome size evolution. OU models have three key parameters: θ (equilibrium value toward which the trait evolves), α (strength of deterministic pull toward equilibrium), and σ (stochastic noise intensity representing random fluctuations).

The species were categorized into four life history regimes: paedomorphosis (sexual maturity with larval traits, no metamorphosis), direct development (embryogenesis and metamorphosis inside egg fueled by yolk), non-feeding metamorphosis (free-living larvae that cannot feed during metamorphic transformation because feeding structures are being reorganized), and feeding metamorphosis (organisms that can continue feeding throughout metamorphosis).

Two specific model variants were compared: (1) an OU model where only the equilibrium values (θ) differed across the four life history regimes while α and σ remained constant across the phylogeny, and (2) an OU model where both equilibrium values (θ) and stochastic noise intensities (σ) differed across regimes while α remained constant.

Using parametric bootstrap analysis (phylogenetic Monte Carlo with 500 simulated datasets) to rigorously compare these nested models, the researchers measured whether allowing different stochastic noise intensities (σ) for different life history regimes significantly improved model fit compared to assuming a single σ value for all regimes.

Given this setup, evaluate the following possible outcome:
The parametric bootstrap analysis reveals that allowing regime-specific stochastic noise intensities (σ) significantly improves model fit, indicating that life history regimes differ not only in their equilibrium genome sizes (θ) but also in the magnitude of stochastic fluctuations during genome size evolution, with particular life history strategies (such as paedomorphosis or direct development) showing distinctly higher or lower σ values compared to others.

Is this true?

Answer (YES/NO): NO